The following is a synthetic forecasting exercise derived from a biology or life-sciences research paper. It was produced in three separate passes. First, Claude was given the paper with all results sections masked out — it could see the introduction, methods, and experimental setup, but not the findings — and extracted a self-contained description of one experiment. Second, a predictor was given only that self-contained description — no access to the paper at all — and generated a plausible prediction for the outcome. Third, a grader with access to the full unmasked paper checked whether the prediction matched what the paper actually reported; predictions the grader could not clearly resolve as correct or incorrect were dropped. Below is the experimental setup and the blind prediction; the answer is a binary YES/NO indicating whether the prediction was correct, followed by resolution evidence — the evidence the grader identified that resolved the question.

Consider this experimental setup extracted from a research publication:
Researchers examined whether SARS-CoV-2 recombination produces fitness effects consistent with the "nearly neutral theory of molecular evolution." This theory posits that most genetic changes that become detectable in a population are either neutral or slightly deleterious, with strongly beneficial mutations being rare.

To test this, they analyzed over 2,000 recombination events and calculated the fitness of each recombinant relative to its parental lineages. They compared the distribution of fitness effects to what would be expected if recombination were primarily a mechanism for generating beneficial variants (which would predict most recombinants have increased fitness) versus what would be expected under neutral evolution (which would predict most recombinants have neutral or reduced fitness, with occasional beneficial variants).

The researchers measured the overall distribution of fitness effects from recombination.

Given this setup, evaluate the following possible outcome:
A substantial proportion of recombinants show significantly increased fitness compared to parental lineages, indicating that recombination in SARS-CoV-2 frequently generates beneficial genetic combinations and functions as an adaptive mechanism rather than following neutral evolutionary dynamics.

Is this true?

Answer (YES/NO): NO